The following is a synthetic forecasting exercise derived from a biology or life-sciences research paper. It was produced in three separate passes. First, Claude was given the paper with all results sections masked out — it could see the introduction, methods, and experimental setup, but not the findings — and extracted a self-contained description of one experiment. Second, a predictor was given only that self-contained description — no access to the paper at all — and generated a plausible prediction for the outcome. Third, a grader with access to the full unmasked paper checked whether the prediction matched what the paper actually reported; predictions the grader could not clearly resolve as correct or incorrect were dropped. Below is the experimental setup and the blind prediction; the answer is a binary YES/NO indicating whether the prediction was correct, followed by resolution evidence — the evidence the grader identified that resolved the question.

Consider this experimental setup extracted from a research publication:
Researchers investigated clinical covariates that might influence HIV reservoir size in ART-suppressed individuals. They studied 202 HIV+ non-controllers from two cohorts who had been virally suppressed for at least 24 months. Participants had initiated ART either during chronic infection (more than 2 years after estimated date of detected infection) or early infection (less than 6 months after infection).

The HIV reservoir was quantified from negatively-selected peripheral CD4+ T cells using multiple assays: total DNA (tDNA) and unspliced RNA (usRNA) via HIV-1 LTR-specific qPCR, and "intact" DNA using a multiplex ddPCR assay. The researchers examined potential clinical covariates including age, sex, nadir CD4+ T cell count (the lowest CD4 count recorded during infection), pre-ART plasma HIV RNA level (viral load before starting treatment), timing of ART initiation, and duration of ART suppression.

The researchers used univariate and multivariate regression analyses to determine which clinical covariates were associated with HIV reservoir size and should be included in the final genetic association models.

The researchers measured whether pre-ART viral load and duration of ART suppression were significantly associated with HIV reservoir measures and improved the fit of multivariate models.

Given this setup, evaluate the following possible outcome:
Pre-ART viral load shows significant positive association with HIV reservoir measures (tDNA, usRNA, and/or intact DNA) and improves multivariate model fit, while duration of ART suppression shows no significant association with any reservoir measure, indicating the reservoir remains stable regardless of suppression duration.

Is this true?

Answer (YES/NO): NO